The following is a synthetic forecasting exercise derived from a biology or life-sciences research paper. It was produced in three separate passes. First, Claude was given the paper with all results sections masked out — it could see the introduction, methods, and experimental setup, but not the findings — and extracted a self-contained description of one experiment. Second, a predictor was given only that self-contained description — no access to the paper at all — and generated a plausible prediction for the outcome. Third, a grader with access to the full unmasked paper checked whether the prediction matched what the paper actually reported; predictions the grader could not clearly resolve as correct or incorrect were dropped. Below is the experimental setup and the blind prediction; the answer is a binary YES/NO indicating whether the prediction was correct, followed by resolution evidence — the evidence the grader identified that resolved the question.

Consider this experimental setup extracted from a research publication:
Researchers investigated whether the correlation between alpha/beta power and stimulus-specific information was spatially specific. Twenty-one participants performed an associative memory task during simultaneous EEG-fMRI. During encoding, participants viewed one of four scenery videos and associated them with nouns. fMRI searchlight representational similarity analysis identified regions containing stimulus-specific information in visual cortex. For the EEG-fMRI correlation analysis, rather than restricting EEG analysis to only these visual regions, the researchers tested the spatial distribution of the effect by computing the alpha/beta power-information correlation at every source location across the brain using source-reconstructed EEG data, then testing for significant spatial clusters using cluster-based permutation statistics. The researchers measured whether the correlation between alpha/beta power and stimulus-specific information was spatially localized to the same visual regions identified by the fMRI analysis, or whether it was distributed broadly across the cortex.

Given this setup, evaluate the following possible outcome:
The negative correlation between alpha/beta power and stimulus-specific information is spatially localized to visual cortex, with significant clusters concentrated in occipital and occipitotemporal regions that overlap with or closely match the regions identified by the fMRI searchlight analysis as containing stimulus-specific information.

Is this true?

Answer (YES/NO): YES